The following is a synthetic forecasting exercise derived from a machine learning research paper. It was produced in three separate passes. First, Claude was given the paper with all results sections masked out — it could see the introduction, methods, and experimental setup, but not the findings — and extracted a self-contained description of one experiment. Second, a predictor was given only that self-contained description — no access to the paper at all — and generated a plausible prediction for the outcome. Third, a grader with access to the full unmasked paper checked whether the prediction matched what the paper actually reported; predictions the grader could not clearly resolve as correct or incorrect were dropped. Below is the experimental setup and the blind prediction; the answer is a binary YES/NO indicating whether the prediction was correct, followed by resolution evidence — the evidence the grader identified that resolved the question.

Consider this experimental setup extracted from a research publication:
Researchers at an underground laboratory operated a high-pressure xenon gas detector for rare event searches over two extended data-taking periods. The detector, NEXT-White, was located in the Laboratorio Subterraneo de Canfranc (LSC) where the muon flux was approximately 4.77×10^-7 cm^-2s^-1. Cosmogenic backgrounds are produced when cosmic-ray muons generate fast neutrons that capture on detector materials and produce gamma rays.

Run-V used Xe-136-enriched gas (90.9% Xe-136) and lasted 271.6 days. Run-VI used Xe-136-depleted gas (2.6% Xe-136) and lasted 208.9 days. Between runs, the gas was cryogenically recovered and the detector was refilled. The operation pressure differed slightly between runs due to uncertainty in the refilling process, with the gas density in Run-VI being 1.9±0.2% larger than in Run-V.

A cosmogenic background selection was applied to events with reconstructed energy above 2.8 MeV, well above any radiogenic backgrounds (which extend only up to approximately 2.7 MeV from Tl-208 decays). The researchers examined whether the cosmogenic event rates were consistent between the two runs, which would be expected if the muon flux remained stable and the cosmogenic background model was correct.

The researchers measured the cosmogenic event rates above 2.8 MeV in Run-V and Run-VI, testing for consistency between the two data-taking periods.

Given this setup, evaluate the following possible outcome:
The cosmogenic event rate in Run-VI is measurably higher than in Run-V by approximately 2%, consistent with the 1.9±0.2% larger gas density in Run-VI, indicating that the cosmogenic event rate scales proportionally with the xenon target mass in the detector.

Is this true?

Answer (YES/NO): NO